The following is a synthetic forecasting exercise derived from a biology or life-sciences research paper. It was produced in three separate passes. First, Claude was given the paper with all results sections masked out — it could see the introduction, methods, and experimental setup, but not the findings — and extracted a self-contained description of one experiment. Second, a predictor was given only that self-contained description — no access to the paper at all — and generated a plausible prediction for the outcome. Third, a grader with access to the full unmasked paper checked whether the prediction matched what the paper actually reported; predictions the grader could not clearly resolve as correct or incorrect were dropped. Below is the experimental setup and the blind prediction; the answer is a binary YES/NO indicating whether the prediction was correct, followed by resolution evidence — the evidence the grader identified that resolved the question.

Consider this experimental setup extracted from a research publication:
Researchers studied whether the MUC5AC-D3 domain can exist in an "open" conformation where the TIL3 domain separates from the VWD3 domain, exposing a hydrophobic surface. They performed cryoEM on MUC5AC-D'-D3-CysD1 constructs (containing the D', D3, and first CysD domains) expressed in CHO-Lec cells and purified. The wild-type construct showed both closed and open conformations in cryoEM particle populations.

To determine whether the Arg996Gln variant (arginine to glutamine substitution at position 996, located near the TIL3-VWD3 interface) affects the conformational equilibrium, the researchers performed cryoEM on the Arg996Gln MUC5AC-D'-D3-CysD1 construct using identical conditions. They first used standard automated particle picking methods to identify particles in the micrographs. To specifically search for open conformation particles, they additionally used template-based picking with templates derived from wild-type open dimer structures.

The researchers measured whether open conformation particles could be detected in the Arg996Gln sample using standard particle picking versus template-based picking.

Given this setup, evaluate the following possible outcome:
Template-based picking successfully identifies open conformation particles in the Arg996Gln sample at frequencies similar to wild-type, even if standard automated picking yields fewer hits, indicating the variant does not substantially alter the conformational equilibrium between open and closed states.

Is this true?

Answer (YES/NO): NO